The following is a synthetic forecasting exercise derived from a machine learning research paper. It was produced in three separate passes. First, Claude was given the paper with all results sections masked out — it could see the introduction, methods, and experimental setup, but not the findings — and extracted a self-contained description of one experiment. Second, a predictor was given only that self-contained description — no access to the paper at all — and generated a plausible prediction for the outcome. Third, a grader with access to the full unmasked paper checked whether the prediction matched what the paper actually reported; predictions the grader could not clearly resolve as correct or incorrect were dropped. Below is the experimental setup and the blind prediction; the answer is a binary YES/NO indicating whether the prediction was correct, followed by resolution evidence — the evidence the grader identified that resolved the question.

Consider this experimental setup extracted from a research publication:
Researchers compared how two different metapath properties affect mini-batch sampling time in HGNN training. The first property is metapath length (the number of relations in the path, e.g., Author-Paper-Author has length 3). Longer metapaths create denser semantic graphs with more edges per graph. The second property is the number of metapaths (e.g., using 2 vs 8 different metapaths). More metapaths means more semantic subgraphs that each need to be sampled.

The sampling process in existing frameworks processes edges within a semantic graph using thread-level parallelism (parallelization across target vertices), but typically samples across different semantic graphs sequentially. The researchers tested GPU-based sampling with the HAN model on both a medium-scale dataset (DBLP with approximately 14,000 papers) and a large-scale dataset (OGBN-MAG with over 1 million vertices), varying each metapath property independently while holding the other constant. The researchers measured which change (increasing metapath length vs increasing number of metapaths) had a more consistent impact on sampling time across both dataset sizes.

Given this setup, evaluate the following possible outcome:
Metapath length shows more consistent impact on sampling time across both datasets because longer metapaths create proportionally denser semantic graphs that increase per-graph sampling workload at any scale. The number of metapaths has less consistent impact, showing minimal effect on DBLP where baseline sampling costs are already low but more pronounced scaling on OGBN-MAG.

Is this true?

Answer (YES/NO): NO